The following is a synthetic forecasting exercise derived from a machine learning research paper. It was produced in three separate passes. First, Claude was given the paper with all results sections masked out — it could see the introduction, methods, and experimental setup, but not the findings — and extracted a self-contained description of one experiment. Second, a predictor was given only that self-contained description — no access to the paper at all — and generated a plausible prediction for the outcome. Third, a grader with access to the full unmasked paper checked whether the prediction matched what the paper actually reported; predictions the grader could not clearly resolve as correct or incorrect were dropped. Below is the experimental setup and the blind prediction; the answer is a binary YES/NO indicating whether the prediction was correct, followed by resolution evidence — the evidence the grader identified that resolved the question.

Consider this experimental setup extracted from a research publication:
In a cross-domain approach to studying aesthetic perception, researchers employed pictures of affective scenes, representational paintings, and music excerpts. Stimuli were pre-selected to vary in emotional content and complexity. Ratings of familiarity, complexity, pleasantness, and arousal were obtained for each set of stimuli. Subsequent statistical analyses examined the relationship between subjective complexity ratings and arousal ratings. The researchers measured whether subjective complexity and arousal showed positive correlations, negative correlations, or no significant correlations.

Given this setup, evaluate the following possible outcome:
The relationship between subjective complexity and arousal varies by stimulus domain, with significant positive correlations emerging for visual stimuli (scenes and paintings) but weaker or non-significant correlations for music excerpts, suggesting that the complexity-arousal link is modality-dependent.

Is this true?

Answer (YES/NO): NO